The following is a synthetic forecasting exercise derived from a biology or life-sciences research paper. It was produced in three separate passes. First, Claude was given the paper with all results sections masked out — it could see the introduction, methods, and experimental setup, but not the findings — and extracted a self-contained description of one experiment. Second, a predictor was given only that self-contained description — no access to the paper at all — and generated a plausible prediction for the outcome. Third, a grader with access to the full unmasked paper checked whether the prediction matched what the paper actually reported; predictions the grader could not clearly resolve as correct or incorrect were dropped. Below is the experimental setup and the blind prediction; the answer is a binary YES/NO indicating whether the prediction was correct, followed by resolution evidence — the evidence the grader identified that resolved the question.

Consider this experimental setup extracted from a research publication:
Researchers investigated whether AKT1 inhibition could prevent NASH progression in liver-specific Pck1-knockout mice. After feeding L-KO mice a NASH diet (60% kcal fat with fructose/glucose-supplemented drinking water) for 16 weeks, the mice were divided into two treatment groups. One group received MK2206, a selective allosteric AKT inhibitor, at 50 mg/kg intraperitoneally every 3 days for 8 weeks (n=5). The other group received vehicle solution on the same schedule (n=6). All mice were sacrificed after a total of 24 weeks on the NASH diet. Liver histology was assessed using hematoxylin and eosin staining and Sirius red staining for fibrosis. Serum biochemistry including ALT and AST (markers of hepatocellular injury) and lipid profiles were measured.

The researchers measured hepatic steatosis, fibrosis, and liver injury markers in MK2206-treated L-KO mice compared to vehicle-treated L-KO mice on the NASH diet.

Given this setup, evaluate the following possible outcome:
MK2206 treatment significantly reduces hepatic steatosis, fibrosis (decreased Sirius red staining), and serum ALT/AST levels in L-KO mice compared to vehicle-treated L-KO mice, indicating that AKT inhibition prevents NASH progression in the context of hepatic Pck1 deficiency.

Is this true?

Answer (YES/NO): YES